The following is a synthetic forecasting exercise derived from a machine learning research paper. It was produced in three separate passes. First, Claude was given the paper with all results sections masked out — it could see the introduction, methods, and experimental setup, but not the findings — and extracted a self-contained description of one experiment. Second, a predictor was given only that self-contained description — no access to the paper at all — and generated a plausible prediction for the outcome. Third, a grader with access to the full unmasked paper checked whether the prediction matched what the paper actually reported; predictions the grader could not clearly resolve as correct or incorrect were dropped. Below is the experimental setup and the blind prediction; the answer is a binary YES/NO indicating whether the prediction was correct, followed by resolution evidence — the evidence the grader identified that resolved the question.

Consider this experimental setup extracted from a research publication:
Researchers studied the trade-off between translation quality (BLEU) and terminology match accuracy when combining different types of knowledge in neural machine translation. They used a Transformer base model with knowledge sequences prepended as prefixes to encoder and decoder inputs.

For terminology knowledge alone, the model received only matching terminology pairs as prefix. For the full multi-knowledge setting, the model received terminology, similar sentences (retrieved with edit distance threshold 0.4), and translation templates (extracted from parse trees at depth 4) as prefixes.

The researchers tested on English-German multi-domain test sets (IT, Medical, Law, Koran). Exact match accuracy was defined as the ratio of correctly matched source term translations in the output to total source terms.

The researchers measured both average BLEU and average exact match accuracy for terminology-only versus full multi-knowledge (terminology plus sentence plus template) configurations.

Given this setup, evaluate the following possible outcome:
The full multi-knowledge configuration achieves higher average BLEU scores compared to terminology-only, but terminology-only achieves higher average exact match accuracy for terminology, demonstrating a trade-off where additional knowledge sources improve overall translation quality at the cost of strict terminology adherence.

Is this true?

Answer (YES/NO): YES